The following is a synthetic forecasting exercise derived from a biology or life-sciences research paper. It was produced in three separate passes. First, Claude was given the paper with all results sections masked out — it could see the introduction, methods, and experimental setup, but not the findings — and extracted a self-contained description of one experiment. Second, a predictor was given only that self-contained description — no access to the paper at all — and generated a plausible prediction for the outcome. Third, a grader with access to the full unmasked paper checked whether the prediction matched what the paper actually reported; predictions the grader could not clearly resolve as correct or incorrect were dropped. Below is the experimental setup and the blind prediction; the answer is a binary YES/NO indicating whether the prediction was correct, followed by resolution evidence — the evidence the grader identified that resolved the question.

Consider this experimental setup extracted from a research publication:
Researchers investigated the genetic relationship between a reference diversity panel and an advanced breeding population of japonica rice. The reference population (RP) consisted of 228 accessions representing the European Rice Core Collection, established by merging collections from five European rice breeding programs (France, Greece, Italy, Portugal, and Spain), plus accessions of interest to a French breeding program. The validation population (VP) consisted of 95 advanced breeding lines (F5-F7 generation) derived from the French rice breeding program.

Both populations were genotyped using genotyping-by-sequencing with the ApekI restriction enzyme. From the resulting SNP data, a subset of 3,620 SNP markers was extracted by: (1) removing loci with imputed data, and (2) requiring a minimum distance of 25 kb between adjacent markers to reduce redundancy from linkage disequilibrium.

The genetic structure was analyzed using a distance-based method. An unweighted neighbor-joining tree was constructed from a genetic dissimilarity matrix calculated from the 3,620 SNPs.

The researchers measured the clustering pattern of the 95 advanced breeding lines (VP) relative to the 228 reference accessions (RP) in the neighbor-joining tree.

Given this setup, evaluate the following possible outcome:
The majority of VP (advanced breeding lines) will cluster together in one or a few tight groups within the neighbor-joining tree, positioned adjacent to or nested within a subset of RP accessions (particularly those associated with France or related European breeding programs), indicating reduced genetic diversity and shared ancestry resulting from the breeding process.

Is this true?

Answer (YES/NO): NO